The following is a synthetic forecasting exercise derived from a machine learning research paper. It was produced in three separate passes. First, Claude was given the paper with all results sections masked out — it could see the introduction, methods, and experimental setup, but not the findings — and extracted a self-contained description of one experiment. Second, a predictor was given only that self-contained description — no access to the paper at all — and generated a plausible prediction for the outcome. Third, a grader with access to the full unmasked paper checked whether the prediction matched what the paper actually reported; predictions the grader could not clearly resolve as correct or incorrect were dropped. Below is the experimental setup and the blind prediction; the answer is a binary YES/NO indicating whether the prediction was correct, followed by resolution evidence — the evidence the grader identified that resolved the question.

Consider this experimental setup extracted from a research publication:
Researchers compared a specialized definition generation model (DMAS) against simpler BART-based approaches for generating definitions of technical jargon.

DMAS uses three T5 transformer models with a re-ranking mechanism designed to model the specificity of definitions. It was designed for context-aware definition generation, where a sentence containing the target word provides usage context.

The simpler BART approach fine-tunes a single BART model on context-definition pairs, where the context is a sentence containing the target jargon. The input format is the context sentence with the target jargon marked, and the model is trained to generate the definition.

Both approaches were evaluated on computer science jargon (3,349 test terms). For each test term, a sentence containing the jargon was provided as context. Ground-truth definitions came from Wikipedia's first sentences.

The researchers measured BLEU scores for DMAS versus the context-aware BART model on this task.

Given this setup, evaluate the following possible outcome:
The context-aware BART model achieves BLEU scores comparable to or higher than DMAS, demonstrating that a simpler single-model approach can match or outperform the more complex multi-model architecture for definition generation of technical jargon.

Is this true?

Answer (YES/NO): YES